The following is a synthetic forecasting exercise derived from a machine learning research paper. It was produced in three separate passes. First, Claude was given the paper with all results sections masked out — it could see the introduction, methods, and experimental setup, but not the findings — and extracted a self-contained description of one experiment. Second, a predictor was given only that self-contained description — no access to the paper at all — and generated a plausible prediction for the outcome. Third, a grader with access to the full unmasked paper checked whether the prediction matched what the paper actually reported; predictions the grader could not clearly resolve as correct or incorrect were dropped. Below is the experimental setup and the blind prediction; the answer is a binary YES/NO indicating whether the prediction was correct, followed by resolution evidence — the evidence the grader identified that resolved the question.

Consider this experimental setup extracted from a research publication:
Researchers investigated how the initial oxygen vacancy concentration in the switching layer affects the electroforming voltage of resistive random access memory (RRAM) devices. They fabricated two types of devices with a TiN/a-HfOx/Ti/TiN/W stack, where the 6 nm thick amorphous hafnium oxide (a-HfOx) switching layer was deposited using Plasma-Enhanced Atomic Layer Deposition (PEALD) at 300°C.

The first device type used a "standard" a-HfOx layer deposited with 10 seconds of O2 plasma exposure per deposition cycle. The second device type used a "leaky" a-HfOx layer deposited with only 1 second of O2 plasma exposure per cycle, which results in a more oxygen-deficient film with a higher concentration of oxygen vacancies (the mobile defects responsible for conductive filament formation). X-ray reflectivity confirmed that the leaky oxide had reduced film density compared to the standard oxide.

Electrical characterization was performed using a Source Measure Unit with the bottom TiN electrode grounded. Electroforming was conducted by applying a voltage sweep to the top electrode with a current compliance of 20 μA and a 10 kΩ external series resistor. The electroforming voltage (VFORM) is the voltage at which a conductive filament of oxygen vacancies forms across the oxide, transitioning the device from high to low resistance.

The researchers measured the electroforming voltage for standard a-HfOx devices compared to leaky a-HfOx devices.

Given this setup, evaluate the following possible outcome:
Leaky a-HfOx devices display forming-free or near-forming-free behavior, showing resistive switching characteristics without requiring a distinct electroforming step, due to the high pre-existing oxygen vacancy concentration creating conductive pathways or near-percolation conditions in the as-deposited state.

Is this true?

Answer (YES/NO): NO